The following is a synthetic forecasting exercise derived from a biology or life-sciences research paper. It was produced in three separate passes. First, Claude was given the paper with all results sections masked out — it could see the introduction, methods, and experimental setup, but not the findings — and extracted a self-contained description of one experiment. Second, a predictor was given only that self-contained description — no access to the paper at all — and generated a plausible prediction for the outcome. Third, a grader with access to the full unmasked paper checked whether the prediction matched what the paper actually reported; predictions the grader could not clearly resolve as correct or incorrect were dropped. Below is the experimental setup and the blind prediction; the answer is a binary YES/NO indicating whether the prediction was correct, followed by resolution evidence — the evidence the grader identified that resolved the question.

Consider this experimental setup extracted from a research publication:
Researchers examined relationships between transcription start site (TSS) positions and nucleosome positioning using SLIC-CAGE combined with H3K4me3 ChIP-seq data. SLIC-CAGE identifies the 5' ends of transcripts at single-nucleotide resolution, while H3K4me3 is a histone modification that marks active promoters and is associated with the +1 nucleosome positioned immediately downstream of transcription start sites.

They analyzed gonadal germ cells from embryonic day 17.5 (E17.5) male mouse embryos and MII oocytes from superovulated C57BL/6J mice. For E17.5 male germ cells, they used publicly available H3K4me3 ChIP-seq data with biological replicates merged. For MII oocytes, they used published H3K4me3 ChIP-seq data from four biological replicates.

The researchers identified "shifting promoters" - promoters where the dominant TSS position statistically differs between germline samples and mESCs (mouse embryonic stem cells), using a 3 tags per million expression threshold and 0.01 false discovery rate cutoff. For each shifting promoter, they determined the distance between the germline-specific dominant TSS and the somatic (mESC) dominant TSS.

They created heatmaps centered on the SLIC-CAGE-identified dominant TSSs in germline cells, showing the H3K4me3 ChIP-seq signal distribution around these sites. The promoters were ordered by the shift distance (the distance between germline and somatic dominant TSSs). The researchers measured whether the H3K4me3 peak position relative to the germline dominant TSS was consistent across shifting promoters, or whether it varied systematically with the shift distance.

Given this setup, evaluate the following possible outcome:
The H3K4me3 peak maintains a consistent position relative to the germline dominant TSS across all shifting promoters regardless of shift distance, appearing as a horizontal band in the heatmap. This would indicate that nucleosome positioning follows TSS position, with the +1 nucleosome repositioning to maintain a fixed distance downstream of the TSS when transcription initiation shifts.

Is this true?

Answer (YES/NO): NO